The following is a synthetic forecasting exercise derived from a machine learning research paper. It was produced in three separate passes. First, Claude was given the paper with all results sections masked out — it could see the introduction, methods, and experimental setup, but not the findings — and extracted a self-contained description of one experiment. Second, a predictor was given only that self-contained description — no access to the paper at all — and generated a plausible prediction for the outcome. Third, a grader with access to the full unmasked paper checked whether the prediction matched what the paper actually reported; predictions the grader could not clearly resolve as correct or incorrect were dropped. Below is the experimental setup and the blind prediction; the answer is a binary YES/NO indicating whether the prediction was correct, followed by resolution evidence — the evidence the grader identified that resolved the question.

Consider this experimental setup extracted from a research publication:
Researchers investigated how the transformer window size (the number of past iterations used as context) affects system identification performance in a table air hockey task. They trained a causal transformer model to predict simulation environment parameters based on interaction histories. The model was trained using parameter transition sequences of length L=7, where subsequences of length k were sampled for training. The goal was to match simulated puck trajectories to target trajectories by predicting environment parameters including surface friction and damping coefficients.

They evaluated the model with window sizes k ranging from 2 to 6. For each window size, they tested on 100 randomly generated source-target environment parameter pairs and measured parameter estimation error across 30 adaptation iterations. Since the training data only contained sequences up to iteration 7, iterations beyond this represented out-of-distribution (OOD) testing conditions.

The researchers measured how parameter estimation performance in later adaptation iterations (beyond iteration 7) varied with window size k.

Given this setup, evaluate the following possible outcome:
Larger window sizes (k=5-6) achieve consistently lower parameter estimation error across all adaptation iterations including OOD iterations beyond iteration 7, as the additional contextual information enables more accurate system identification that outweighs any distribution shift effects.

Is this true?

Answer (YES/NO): NO